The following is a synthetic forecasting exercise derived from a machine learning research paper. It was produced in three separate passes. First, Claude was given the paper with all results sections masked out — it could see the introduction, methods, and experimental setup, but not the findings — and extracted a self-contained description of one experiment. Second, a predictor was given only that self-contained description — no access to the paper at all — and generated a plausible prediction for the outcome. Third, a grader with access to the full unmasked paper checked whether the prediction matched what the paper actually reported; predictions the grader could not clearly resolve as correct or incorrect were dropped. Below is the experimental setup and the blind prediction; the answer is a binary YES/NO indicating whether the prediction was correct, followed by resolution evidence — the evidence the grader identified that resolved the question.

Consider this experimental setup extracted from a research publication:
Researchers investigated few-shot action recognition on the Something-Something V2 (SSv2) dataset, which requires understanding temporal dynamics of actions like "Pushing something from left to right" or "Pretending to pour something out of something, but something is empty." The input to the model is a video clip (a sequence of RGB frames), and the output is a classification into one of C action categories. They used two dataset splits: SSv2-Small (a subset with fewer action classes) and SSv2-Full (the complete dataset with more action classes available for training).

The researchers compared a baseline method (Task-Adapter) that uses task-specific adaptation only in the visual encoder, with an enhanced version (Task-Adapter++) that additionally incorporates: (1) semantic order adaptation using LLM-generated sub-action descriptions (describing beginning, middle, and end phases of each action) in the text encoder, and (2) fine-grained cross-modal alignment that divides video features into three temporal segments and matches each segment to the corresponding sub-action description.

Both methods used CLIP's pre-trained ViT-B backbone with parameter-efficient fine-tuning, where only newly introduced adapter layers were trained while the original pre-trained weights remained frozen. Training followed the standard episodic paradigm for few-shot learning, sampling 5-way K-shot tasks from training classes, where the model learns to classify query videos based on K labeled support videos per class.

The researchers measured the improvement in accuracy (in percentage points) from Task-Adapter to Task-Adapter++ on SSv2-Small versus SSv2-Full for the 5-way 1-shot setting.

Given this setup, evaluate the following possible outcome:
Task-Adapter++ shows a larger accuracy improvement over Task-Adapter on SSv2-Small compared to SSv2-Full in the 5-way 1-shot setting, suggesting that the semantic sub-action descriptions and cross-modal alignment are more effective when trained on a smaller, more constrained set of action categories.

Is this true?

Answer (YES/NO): YES